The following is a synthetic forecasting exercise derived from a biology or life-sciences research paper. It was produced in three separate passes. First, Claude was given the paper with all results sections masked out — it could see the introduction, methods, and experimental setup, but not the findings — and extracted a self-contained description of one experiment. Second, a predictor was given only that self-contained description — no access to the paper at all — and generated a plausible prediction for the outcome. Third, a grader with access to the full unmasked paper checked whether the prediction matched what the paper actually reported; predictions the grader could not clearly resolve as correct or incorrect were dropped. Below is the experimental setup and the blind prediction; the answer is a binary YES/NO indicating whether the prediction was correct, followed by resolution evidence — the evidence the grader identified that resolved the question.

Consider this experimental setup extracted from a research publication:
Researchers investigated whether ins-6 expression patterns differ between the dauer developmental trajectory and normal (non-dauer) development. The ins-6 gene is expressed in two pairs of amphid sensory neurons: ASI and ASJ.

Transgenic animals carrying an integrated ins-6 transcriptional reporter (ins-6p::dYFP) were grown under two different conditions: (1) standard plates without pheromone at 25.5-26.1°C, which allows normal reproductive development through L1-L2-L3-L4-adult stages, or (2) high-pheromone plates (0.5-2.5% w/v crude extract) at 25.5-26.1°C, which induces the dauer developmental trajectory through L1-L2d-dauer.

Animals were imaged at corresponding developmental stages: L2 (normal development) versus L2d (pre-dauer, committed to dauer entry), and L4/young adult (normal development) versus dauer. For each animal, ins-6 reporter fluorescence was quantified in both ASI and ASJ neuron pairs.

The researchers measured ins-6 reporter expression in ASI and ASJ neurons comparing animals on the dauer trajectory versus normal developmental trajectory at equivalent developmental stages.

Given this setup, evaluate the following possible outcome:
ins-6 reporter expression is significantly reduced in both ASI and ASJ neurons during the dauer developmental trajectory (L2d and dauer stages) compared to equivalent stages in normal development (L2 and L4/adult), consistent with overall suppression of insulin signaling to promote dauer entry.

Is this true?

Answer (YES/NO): NO